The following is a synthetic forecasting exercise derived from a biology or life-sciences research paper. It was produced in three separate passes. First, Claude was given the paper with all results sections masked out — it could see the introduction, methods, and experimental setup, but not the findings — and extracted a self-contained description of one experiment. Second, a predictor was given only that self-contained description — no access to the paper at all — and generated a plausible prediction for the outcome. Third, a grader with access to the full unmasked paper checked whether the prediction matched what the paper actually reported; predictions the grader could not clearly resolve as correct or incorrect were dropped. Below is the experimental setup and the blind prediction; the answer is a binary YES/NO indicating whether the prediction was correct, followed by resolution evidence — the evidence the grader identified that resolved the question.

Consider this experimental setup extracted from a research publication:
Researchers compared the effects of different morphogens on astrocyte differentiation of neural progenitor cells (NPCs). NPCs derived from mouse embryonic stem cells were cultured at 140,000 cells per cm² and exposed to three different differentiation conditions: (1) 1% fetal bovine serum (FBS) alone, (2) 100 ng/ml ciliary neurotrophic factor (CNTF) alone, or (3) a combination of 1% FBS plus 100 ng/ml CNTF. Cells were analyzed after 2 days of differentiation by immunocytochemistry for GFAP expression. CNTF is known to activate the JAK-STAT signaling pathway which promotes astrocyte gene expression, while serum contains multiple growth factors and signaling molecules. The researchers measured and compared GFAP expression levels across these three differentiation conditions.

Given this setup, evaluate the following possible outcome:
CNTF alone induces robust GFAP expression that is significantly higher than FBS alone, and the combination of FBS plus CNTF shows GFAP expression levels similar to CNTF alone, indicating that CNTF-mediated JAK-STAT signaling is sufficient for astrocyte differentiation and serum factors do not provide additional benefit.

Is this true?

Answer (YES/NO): NO